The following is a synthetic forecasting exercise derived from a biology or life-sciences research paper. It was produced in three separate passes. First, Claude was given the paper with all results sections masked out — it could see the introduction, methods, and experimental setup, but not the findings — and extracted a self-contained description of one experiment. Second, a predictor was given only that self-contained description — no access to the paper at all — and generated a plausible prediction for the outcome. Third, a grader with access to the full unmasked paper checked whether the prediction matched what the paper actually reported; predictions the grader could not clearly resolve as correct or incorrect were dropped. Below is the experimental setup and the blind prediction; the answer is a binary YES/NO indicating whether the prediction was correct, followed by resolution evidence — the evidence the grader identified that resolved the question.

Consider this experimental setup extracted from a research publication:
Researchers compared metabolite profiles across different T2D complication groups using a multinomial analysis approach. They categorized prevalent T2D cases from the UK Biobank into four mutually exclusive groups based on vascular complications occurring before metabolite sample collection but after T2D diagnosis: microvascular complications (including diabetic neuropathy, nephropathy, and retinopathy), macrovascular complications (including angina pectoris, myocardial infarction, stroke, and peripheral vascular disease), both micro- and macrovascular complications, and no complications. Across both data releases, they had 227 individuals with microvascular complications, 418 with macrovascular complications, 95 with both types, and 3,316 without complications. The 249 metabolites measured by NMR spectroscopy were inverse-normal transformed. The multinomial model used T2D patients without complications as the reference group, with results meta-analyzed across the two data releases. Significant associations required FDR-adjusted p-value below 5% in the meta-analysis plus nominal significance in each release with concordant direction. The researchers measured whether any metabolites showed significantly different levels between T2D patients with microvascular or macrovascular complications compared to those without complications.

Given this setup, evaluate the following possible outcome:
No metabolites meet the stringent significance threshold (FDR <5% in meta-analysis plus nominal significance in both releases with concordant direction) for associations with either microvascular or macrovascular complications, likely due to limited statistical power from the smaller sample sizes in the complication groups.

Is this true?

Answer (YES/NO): NO